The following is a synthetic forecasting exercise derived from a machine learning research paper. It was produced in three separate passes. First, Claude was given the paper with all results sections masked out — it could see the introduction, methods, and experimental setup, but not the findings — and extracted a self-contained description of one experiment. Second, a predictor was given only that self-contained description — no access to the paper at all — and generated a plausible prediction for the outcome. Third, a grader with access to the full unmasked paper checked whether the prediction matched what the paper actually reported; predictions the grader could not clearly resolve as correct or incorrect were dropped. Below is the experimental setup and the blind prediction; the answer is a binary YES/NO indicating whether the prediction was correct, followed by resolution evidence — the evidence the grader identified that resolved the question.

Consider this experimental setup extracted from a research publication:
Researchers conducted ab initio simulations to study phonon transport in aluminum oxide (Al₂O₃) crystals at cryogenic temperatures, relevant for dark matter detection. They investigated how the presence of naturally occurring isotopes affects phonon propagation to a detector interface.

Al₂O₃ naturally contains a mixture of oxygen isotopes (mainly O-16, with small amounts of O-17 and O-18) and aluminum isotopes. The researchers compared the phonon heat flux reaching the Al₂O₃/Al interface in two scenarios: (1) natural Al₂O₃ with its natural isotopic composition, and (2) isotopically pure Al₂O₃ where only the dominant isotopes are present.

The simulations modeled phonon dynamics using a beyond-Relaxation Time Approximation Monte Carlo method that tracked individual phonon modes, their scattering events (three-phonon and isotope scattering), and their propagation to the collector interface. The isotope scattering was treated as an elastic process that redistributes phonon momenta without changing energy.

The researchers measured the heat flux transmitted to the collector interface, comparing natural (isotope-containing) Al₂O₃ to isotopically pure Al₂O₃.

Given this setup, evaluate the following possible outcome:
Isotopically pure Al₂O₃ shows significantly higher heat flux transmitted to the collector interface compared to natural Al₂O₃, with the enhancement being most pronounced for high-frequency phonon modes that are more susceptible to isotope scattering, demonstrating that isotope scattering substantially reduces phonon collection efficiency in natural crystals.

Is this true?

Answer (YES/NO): NO